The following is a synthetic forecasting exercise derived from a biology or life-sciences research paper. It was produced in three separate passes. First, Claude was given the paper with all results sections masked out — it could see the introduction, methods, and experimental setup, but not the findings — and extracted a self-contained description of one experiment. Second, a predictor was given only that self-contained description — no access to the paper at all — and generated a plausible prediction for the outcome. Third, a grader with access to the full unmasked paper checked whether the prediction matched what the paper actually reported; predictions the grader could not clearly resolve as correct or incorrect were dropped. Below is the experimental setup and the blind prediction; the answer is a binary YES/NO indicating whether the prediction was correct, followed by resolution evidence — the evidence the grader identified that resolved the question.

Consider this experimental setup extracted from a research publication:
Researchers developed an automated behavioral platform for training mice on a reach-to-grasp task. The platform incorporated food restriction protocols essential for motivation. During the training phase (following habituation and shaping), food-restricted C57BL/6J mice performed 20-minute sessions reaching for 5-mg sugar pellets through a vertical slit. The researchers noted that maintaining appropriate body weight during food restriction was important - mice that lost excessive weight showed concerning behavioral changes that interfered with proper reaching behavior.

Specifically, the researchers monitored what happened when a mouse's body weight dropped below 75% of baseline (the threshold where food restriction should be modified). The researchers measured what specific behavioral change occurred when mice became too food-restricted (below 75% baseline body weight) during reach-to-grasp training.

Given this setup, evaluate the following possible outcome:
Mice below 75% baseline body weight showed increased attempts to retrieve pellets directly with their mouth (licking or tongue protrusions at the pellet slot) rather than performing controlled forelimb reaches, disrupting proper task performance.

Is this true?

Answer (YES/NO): YES